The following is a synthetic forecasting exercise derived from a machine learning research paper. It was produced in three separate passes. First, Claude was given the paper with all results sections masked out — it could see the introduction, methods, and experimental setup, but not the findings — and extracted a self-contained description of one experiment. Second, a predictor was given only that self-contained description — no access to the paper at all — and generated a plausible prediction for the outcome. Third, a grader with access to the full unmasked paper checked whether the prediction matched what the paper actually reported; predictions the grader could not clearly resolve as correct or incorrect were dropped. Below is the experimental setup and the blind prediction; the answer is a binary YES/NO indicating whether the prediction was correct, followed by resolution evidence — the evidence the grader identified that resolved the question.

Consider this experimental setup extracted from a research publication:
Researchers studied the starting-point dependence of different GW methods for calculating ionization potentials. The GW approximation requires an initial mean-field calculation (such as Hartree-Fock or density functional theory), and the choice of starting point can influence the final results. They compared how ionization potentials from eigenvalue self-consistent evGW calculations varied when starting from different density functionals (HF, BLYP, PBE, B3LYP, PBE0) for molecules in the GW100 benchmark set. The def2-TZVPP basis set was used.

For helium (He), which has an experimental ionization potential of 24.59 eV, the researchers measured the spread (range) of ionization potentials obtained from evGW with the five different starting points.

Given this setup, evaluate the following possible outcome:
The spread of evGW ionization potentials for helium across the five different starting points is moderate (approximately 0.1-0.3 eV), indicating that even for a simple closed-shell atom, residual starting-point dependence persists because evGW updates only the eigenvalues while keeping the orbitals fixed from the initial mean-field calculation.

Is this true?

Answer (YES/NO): NO